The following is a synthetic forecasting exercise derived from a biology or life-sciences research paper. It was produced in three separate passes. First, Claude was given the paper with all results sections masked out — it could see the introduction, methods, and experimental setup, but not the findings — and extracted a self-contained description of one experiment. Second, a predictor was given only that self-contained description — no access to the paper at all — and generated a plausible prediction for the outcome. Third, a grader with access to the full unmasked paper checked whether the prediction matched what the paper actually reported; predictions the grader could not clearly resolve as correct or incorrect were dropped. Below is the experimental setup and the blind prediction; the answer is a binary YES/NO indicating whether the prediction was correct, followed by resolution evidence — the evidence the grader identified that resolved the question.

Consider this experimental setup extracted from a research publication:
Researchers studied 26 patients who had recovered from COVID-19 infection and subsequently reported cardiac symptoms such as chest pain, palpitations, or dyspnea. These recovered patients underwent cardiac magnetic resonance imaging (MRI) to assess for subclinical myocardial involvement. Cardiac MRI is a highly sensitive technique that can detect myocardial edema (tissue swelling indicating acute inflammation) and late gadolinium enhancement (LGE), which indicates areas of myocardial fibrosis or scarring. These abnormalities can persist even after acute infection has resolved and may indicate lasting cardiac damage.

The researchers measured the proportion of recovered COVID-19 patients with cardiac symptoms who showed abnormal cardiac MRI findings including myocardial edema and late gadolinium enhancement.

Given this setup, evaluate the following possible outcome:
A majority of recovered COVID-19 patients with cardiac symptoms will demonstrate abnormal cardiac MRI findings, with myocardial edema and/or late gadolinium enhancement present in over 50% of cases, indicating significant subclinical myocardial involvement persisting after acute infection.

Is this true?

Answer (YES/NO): YES